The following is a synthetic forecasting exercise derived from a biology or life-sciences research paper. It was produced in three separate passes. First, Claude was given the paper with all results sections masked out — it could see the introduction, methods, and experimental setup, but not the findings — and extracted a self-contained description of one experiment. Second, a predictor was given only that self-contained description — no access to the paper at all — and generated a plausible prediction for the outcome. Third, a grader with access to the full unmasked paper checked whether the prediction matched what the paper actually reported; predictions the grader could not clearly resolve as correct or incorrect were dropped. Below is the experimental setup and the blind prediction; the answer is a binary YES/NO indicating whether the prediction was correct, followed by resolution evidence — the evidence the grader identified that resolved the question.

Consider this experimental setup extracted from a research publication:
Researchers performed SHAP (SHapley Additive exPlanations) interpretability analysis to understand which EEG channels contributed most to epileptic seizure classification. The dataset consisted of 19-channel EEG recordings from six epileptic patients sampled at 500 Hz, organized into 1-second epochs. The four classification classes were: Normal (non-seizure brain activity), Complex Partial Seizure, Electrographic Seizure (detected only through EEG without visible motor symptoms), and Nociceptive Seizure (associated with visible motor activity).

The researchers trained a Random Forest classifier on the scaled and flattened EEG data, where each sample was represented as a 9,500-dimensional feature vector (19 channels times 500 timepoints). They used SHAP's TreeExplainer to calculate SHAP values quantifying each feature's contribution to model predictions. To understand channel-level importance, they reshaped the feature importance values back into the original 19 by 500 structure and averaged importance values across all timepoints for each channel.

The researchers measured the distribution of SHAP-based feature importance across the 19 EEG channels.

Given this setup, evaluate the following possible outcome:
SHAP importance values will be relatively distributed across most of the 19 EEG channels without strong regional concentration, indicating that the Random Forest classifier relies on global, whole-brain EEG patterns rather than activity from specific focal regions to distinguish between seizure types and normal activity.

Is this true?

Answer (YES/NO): NO